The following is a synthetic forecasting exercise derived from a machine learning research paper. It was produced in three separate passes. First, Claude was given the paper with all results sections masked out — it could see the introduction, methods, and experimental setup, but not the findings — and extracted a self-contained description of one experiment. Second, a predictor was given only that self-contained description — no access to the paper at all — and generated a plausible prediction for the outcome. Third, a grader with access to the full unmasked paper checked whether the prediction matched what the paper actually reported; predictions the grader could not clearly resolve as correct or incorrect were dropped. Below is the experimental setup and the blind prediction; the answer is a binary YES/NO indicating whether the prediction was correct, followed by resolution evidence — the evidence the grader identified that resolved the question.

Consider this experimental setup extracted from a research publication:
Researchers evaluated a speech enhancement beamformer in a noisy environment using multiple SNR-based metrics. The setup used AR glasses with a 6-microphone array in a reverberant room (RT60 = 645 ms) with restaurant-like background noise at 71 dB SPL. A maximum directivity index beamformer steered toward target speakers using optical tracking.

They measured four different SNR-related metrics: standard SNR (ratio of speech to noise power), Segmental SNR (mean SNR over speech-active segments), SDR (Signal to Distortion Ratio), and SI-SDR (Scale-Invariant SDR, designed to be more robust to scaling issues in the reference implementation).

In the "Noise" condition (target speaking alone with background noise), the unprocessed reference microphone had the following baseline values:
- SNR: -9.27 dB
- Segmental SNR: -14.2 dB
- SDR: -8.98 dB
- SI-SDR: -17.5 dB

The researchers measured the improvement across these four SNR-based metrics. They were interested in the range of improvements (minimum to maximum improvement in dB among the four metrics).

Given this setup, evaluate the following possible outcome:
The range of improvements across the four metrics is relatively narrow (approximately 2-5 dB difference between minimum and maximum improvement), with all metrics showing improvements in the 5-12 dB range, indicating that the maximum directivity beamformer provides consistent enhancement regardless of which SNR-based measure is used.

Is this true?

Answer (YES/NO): NO